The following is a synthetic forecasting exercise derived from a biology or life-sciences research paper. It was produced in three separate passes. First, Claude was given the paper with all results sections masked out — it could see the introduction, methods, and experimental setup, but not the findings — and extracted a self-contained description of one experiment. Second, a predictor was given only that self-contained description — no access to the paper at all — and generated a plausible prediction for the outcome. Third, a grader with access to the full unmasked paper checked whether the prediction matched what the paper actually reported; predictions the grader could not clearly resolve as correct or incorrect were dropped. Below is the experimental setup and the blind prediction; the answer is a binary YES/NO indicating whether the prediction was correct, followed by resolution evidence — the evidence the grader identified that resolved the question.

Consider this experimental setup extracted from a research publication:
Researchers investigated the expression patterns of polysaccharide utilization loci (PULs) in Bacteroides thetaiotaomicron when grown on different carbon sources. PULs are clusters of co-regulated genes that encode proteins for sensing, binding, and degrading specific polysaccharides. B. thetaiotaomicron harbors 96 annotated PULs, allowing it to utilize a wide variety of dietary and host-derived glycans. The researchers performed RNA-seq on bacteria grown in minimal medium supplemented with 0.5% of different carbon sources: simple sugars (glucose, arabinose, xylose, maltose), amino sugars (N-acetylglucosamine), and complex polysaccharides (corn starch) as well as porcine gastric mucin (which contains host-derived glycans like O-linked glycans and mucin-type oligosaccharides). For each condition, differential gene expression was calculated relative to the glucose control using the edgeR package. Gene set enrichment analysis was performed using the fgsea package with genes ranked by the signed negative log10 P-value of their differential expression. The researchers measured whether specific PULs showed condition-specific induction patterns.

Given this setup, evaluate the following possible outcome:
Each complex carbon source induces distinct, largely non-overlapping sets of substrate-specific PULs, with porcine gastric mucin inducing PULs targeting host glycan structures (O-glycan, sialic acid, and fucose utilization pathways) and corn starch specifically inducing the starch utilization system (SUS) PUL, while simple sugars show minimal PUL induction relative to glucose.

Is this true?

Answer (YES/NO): NO